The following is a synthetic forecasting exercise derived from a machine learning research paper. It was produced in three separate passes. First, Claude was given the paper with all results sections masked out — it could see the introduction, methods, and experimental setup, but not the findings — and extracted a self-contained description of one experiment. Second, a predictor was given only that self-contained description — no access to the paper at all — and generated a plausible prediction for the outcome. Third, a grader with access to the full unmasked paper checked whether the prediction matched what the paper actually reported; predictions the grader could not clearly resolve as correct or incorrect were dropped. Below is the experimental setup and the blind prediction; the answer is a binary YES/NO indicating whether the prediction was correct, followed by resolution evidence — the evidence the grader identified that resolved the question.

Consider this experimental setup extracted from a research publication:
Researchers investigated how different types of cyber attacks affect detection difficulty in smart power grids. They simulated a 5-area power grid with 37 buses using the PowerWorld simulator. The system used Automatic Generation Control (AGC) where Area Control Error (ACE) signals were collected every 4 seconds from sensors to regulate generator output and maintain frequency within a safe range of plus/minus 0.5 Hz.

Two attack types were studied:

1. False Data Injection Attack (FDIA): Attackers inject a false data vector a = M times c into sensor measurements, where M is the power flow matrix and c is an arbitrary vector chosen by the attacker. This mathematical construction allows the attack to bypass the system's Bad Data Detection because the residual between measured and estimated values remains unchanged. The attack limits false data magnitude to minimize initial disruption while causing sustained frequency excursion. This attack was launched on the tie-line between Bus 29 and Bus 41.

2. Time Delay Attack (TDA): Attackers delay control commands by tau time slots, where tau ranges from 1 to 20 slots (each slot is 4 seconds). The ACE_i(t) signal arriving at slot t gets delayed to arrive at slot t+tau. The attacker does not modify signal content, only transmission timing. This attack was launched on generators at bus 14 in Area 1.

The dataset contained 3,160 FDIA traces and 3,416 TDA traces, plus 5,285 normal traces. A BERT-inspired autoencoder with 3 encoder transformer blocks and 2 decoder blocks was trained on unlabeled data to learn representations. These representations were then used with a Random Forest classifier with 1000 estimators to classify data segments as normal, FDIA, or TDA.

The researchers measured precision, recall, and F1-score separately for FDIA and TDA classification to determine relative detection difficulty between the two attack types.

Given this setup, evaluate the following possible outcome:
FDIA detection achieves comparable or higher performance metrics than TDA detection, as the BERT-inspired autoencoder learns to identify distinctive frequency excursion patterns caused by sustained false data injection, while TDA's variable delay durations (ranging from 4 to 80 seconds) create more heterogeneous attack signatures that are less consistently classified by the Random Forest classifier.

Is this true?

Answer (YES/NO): YES